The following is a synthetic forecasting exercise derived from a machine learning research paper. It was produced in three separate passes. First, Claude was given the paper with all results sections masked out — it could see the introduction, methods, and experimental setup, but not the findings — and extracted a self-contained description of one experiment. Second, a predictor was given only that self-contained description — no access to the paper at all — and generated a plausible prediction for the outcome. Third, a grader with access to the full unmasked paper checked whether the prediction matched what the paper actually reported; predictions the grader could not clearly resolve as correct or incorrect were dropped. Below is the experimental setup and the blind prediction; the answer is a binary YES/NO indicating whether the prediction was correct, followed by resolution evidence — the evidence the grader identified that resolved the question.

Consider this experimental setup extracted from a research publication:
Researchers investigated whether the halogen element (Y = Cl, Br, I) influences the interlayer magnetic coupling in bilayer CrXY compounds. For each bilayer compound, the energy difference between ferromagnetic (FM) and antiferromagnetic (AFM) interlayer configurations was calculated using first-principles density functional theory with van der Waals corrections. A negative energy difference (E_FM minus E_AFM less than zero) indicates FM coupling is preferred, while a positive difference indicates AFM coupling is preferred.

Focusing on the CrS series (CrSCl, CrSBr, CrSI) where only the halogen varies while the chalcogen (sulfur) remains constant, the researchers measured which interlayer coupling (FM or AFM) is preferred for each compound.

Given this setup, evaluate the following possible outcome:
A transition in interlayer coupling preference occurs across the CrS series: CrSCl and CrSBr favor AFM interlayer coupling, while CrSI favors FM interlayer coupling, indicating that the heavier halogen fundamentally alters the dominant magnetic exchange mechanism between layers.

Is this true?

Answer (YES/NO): YES